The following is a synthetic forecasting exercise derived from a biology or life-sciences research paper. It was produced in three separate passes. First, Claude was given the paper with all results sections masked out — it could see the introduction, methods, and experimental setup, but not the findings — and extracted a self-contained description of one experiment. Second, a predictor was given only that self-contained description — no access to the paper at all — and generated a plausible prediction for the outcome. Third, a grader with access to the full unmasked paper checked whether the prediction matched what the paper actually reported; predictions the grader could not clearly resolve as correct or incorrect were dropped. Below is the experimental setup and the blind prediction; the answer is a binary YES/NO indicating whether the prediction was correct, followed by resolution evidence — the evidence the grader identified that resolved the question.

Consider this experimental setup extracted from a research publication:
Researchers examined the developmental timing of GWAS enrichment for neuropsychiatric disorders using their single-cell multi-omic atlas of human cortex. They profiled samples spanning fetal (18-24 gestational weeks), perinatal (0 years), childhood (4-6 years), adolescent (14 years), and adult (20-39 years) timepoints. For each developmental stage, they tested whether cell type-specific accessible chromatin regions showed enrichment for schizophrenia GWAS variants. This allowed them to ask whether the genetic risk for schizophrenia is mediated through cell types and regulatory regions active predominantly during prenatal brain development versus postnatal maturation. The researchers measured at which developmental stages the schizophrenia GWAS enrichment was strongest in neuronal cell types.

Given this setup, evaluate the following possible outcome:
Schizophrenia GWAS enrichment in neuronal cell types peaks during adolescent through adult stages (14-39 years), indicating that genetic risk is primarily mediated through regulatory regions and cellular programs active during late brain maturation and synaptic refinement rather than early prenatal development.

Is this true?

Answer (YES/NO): NO